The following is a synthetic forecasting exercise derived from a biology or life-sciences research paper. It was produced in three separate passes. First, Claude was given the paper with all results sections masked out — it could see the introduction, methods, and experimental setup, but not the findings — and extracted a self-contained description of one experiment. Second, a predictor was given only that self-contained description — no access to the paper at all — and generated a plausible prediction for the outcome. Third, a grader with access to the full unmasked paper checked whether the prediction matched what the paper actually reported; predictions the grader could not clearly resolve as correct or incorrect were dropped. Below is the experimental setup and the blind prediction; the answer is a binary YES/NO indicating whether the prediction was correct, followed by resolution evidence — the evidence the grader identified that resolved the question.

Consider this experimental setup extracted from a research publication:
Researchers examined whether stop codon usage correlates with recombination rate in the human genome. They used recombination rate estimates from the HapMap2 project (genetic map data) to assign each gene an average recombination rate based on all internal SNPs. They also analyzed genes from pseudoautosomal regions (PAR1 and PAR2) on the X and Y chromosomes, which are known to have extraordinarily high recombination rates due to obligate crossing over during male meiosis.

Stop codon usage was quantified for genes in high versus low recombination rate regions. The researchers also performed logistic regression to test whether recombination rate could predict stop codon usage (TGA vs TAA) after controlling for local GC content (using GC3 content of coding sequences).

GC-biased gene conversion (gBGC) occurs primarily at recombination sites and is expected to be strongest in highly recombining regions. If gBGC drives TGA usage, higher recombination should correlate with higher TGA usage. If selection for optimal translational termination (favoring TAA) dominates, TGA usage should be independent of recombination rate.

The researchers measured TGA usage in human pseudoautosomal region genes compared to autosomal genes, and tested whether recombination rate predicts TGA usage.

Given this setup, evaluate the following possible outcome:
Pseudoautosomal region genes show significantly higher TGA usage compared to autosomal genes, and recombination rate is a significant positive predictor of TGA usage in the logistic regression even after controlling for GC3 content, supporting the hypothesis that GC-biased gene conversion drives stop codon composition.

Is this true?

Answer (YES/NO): NO